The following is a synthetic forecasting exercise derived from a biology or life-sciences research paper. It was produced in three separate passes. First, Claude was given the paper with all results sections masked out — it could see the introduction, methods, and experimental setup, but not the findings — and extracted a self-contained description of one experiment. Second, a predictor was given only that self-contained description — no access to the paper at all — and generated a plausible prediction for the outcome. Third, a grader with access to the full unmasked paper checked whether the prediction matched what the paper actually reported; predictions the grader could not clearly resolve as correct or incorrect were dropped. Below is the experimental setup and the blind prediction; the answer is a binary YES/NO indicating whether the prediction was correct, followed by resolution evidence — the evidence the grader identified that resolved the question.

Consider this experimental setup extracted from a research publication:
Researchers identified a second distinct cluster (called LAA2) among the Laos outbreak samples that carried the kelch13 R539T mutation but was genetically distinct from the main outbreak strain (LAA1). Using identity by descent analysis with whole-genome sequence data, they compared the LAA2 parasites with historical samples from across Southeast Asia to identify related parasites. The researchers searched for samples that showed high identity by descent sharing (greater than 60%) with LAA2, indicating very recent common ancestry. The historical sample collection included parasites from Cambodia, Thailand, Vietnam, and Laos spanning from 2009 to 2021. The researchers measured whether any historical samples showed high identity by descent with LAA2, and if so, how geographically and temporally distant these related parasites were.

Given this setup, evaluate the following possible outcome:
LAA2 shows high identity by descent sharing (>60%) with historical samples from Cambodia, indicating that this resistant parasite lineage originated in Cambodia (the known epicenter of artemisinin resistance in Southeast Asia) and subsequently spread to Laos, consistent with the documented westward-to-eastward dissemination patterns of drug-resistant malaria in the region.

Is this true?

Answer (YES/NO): YES